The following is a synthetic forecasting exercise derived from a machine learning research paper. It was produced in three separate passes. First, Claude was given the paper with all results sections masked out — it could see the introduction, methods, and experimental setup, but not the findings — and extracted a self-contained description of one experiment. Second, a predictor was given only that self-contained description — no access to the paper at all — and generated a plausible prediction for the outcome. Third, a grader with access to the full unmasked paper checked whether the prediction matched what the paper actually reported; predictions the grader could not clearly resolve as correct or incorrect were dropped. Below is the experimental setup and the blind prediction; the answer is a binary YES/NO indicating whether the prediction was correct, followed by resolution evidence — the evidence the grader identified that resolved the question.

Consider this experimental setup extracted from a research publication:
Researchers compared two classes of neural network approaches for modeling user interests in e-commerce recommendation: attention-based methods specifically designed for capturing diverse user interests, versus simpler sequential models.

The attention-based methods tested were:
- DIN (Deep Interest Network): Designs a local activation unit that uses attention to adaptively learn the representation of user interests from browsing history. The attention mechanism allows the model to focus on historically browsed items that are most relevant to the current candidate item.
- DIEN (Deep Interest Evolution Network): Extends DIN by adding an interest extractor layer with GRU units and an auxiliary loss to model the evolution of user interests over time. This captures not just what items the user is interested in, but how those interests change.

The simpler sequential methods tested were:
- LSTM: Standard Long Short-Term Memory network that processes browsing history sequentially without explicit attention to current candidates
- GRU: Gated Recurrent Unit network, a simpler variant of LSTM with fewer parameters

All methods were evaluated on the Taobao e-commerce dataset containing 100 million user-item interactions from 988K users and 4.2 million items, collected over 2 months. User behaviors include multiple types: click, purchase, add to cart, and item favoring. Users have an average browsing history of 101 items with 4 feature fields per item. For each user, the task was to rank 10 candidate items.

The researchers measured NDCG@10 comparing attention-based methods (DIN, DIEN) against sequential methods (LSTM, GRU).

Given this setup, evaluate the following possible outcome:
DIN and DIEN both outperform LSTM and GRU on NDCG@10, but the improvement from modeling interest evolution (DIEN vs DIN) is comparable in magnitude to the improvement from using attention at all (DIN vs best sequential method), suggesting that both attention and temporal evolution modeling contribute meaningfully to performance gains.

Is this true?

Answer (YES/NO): NO